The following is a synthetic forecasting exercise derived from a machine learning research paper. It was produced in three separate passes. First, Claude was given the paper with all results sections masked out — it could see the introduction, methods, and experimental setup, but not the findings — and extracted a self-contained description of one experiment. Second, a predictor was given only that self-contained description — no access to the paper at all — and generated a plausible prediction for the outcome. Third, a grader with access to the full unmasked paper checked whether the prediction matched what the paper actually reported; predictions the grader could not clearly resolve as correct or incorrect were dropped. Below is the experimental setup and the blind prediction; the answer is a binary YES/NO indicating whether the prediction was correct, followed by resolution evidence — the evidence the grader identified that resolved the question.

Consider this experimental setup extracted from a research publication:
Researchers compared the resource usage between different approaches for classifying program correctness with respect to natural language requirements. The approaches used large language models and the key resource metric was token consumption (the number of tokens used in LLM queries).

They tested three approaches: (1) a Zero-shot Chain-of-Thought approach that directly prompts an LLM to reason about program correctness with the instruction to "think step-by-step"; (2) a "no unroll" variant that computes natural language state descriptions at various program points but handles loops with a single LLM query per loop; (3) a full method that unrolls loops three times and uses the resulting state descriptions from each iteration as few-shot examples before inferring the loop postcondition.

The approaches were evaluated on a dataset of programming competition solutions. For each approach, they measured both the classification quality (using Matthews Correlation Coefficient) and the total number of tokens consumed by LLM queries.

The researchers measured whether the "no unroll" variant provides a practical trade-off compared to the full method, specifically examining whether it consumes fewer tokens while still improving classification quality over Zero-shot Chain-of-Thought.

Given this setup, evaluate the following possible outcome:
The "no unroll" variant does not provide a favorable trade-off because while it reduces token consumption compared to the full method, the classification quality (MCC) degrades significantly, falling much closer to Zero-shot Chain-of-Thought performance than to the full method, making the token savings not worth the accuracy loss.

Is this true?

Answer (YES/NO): NO